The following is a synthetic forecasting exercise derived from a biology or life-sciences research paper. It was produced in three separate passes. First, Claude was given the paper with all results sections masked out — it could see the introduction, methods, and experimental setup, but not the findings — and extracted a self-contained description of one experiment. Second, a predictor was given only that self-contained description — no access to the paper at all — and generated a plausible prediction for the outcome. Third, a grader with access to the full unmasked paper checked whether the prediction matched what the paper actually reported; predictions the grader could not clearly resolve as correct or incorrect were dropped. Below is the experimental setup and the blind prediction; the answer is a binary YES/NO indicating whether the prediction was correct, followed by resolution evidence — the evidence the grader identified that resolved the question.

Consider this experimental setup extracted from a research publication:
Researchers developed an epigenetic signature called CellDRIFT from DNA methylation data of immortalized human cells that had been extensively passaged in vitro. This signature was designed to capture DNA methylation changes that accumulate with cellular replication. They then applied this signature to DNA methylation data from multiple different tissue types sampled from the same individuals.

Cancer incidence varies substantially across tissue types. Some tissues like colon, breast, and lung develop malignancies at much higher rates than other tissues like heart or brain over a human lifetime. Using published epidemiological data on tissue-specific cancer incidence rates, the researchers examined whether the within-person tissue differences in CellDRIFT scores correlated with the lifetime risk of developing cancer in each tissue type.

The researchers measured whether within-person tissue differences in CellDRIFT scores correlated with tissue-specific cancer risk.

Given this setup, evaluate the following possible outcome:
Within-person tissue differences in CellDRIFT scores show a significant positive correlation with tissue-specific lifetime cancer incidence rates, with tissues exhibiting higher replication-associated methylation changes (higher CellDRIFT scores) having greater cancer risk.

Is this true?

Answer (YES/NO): YES